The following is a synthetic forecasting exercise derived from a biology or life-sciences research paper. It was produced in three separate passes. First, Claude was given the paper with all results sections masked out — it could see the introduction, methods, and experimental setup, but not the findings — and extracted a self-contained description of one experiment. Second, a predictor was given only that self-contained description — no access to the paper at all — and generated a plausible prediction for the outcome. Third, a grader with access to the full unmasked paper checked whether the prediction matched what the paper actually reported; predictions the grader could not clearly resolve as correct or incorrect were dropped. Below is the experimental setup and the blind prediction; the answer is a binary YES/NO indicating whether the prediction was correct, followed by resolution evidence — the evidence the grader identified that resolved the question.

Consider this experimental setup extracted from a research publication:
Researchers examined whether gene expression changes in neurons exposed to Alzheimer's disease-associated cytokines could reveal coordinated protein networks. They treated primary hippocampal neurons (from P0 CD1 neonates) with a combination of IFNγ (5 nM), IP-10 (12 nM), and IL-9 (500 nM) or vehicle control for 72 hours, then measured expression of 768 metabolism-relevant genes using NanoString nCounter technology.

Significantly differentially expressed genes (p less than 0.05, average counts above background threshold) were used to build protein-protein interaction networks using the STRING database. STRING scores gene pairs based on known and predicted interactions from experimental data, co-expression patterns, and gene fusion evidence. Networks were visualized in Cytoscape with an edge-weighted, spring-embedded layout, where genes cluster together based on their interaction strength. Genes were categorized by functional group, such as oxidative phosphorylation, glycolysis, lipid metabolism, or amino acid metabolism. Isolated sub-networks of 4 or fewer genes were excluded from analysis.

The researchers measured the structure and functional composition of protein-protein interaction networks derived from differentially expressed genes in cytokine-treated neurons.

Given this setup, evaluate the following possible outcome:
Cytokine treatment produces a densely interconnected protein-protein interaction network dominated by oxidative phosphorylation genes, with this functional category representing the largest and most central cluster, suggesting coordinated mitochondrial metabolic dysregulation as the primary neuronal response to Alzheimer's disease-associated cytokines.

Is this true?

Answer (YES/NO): NO